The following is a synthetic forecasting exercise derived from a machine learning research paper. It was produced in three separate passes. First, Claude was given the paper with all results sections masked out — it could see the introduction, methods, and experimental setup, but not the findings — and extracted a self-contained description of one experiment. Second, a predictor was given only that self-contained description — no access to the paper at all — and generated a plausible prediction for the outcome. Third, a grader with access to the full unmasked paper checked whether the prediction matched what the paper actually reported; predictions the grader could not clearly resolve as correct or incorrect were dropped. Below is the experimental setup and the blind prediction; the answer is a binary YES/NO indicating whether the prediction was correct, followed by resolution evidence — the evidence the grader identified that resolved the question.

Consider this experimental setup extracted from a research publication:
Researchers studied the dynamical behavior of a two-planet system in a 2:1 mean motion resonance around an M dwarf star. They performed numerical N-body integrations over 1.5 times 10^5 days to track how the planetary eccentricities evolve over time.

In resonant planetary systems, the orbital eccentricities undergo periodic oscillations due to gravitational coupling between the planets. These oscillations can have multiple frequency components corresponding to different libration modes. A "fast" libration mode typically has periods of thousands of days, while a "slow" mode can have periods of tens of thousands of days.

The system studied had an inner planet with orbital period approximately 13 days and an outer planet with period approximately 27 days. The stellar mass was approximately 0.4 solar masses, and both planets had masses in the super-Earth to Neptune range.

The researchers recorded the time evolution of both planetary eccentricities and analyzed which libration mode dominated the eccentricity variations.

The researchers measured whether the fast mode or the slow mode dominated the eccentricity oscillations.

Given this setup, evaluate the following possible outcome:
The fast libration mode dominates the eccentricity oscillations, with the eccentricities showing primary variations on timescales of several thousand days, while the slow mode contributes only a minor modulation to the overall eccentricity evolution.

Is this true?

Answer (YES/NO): YES